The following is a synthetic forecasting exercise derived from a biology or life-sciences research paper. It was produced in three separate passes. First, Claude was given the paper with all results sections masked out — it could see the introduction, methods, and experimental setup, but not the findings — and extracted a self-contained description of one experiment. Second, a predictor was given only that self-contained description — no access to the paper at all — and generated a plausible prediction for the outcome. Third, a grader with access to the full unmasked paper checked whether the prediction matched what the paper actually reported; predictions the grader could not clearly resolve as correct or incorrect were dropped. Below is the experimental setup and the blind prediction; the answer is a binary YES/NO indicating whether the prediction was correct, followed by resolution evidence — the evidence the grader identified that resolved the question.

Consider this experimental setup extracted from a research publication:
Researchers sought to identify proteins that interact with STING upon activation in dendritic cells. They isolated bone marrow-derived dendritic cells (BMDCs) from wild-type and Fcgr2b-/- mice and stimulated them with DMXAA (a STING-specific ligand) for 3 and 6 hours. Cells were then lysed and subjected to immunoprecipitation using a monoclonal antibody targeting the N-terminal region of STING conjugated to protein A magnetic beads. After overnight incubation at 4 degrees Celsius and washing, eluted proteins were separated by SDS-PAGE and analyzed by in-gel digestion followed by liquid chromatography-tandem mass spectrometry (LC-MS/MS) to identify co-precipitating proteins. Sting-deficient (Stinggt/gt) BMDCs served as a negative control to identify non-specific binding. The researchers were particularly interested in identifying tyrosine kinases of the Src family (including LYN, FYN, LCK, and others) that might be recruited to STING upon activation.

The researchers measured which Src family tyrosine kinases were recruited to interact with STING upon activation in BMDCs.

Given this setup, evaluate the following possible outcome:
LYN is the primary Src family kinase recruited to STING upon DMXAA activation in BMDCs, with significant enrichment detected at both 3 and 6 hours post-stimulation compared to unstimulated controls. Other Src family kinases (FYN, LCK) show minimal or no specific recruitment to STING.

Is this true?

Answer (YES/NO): NO